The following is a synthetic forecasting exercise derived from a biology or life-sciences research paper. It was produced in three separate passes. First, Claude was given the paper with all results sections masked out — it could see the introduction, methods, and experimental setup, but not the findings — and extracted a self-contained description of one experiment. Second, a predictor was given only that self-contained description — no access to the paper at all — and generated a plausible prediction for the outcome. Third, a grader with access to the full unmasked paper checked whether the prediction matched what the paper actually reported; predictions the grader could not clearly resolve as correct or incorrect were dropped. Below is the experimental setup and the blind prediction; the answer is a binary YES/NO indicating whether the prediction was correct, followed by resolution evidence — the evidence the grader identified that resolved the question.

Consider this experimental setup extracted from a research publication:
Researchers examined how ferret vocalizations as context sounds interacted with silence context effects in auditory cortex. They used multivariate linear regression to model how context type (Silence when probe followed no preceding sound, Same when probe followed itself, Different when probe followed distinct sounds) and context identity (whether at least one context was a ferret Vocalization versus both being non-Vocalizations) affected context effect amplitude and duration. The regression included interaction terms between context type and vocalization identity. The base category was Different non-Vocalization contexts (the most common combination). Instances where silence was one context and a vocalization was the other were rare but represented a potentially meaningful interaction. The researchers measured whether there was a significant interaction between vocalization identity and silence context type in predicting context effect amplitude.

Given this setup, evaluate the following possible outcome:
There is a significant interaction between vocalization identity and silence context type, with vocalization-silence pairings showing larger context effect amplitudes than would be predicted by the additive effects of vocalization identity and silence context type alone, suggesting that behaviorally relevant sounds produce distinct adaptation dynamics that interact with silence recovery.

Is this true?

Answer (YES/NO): NO